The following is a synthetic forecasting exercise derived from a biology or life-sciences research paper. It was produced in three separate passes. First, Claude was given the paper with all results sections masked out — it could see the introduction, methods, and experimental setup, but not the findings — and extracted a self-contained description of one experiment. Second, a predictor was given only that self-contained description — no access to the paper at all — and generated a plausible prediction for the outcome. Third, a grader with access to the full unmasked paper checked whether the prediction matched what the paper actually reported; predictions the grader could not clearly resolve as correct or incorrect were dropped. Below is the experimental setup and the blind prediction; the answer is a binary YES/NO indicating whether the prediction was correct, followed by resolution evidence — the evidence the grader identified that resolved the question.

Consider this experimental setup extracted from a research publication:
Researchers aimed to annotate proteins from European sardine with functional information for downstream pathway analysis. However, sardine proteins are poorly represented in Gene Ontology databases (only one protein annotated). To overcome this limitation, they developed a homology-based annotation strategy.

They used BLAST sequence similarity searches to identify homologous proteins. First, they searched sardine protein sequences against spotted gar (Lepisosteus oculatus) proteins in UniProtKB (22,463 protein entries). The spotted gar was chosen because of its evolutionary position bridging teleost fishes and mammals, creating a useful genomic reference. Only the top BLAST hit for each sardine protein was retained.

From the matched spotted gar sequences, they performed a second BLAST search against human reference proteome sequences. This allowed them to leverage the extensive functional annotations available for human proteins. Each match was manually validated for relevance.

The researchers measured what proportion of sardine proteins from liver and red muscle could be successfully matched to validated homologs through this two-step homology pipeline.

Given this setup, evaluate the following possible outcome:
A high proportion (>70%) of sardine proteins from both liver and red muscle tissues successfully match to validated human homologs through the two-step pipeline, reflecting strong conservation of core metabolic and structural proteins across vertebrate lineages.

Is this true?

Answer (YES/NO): YES